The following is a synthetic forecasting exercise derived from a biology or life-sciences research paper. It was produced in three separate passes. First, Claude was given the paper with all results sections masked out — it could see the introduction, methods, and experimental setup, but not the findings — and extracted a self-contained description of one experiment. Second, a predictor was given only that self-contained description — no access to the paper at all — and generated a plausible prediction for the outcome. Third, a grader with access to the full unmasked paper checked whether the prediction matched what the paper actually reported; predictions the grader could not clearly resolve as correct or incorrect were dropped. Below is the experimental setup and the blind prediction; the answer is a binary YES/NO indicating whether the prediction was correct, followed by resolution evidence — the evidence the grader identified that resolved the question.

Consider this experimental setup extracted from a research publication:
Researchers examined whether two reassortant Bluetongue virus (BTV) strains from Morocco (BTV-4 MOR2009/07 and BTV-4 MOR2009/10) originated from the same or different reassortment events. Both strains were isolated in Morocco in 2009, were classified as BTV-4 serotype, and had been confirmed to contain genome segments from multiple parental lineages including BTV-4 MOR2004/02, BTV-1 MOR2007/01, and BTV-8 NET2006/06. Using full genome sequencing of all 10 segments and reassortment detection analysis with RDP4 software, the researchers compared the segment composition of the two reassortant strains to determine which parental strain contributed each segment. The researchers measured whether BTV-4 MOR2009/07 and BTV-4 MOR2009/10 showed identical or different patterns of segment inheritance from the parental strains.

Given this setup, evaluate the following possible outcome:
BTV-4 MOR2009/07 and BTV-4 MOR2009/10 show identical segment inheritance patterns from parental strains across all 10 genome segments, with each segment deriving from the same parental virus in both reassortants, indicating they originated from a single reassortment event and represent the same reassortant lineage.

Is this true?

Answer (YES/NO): NO